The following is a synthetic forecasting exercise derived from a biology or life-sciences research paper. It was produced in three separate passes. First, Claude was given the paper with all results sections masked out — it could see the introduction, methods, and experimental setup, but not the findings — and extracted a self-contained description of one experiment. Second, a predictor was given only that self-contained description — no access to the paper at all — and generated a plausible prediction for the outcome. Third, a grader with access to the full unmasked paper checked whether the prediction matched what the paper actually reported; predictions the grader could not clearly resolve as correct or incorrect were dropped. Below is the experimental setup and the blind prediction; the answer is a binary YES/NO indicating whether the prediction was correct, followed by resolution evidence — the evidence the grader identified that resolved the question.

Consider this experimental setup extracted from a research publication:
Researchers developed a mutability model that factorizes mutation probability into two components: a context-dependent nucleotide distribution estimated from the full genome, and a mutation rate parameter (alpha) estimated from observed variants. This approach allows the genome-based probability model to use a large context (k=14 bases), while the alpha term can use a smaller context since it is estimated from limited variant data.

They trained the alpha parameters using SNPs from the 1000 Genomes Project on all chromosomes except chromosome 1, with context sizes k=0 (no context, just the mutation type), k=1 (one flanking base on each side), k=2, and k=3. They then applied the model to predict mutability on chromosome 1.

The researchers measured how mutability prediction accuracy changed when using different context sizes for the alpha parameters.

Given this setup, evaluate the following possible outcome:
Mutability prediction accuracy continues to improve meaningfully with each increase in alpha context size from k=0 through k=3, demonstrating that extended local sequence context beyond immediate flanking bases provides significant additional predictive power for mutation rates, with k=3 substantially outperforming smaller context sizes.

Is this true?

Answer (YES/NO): NO